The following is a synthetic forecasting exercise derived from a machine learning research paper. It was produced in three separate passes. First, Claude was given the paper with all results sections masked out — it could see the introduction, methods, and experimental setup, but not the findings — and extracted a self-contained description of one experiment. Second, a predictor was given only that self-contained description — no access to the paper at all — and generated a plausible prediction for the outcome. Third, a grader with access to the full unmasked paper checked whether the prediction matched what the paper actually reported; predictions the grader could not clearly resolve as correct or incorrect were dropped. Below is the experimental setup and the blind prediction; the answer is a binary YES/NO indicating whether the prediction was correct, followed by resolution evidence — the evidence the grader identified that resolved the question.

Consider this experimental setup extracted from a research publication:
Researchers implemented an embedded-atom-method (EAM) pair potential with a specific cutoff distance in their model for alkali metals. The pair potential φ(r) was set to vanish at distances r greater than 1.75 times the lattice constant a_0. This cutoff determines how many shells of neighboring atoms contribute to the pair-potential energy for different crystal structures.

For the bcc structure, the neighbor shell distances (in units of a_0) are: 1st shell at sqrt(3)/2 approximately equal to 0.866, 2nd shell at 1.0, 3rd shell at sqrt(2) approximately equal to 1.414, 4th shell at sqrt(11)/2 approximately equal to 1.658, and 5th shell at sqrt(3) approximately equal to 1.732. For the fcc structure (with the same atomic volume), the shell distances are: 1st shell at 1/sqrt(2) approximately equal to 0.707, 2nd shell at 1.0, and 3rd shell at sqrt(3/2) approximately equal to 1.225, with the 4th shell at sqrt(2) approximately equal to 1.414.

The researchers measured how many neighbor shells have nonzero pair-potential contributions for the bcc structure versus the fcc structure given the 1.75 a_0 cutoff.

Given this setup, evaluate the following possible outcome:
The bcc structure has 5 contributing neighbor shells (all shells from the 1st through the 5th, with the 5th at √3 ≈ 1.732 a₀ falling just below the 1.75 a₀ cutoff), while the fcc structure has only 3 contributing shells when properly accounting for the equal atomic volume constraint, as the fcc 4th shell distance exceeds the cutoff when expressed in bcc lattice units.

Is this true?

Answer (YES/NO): YES